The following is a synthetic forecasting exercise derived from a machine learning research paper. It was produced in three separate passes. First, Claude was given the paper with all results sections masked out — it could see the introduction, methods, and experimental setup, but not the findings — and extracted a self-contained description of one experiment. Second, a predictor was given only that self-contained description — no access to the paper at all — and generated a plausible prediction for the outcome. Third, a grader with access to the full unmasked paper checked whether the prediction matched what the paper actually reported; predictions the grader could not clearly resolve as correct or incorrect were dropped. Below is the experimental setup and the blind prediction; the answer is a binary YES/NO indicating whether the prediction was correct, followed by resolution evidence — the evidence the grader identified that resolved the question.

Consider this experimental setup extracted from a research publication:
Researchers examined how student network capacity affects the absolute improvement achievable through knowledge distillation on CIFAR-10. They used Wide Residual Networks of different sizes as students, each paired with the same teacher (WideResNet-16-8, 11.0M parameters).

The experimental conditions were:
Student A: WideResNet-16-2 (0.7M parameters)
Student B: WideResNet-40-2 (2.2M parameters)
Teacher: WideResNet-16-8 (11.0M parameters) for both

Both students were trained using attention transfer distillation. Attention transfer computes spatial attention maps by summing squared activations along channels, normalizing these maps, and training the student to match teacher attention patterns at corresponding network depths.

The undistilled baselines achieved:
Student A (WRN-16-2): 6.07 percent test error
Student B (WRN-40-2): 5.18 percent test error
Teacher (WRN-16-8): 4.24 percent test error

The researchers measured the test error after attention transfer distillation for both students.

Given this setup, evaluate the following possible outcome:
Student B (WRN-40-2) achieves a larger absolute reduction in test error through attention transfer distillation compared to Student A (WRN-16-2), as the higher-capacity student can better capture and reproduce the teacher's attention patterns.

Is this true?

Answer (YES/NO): YES